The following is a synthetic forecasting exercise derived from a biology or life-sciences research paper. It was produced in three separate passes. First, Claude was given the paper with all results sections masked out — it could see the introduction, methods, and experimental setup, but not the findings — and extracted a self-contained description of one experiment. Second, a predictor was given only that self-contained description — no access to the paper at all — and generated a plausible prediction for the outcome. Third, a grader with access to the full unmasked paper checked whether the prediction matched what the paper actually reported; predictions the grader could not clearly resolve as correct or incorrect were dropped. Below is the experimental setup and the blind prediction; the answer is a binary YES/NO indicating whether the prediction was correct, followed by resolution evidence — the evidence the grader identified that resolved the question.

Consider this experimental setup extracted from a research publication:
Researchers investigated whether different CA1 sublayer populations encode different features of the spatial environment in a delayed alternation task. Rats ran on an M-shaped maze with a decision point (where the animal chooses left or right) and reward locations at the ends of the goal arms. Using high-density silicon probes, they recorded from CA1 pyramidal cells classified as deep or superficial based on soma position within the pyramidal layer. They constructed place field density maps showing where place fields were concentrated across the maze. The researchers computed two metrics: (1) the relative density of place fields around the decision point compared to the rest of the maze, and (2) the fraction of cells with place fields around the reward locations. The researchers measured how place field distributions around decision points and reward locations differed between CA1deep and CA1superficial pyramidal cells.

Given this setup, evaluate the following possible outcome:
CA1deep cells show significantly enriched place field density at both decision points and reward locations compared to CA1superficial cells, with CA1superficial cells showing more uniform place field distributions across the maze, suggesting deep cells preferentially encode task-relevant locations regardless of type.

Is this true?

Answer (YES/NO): NO